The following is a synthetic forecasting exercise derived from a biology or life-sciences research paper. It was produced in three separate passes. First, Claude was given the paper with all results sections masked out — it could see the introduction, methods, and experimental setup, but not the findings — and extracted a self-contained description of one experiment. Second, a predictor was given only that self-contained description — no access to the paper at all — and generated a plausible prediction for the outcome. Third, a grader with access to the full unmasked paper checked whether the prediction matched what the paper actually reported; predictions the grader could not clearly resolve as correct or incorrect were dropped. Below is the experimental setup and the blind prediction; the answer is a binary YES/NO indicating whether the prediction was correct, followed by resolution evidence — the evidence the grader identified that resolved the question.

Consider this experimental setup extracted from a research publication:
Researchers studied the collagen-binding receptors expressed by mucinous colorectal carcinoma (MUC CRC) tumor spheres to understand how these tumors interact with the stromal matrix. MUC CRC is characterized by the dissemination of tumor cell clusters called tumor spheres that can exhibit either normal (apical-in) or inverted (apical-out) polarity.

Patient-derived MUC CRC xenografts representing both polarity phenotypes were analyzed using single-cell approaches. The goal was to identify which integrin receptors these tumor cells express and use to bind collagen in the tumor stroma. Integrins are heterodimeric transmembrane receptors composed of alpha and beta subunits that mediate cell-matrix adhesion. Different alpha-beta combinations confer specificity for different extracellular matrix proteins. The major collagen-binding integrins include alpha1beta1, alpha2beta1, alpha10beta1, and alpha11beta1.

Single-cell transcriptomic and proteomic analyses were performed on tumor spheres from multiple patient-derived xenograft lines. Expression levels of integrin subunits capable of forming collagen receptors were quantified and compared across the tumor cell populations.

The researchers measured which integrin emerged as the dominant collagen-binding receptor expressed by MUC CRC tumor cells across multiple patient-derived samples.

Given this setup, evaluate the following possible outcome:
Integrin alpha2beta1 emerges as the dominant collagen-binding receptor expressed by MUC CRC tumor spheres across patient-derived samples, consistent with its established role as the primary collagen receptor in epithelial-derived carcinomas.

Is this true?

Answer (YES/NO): YES